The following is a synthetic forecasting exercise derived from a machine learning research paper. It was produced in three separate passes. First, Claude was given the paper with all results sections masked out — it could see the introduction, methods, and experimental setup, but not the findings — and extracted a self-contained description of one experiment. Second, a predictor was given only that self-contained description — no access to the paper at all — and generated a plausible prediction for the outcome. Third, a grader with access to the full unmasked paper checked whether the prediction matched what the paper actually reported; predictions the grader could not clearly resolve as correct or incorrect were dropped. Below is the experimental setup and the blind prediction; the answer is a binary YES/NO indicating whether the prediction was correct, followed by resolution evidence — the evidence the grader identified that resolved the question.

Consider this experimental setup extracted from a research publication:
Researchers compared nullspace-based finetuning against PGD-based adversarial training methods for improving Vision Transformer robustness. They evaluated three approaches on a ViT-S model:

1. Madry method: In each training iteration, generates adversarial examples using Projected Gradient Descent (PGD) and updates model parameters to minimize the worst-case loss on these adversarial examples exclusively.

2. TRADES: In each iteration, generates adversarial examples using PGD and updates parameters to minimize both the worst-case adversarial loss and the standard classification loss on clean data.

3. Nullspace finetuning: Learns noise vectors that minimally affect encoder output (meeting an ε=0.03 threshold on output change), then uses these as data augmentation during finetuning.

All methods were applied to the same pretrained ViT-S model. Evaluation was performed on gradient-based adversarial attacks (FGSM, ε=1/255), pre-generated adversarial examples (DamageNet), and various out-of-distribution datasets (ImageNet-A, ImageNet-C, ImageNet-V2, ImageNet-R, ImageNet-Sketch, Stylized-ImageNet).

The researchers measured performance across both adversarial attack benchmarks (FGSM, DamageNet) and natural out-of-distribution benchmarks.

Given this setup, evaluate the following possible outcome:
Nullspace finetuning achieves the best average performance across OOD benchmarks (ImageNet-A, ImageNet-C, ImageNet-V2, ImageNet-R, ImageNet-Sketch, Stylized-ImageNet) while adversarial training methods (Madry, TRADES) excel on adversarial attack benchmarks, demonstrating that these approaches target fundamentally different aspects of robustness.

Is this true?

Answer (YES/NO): YES